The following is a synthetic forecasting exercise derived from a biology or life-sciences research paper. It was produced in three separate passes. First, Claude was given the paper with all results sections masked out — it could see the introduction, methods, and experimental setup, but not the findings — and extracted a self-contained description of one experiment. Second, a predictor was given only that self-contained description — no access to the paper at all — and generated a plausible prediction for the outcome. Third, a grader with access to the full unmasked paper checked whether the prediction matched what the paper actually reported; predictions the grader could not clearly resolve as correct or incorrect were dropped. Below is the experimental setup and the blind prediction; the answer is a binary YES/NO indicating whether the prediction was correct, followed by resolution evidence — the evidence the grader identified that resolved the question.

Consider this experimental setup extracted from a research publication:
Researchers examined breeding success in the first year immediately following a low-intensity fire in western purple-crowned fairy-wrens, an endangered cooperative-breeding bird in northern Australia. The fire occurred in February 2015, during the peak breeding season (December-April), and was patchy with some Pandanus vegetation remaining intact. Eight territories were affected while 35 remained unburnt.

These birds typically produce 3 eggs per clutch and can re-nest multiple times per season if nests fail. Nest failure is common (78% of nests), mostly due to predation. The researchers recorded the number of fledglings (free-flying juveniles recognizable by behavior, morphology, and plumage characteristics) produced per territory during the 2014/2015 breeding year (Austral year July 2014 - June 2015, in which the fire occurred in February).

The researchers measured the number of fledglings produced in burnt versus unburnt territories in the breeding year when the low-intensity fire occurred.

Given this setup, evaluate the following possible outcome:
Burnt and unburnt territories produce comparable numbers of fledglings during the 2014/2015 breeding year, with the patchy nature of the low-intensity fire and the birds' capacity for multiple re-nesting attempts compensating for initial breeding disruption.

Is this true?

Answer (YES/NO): NO